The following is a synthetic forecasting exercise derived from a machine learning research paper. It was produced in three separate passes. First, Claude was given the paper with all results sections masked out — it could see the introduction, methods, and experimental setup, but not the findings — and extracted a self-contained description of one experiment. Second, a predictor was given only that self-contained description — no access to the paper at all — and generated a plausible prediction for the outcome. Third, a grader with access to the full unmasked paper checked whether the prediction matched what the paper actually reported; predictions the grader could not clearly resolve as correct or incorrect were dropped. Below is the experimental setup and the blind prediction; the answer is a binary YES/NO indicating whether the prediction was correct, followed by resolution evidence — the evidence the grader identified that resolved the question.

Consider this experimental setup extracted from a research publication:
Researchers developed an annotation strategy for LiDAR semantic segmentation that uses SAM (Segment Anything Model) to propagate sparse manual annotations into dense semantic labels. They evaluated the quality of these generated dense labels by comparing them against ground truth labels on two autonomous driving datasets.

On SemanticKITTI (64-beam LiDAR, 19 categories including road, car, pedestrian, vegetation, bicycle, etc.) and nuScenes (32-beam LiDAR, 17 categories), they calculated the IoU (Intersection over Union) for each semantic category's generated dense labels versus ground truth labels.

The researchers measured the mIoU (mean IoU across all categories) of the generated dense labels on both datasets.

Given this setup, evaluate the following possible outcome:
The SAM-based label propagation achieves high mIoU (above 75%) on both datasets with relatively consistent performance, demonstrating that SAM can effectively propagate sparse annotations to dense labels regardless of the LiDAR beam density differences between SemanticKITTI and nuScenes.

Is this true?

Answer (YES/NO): NO